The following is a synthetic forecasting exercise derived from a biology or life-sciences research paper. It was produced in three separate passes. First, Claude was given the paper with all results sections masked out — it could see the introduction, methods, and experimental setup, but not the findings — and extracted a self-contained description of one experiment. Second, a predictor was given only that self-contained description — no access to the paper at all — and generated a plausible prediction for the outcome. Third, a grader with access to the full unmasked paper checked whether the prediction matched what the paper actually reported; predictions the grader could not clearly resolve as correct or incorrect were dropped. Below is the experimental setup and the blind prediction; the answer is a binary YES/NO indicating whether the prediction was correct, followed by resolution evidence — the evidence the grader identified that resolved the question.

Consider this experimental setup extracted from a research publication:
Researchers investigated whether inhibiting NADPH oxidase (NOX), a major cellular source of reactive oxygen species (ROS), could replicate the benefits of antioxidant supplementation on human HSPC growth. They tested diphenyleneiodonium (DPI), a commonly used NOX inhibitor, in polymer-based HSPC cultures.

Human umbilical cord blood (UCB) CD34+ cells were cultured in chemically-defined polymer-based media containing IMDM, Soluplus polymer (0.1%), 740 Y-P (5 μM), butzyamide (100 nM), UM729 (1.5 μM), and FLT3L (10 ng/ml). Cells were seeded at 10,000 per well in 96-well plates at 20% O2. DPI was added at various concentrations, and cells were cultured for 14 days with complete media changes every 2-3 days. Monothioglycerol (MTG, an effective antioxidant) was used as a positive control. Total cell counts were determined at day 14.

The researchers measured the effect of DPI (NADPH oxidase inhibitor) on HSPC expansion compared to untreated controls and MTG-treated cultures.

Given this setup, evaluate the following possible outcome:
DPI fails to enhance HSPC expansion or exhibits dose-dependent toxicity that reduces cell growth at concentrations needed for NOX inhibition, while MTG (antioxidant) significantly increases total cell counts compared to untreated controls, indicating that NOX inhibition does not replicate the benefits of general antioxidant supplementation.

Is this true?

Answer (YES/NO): YES